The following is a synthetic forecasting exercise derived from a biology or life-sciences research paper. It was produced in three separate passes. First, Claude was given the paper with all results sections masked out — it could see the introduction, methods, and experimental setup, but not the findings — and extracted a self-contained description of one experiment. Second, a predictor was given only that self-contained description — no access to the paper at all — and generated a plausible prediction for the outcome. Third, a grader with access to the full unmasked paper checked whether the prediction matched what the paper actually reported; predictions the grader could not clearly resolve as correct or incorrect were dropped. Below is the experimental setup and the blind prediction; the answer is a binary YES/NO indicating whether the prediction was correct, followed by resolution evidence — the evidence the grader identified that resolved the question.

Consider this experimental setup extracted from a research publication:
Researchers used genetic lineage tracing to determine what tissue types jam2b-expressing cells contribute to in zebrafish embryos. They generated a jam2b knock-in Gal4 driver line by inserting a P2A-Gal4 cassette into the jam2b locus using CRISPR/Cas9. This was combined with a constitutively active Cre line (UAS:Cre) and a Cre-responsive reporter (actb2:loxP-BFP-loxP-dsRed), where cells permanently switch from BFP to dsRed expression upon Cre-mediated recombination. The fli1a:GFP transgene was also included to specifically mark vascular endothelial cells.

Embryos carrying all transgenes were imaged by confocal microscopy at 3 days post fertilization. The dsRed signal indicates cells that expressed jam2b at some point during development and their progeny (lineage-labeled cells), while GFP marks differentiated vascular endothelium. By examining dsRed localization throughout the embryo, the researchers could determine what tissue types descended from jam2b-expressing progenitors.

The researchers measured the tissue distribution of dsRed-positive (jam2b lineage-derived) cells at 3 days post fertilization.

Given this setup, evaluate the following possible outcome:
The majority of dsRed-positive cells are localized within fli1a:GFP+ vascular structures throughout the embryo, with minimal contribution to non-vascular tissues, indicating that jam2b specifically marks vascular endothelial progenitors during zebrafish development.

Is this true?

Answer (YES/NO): NO